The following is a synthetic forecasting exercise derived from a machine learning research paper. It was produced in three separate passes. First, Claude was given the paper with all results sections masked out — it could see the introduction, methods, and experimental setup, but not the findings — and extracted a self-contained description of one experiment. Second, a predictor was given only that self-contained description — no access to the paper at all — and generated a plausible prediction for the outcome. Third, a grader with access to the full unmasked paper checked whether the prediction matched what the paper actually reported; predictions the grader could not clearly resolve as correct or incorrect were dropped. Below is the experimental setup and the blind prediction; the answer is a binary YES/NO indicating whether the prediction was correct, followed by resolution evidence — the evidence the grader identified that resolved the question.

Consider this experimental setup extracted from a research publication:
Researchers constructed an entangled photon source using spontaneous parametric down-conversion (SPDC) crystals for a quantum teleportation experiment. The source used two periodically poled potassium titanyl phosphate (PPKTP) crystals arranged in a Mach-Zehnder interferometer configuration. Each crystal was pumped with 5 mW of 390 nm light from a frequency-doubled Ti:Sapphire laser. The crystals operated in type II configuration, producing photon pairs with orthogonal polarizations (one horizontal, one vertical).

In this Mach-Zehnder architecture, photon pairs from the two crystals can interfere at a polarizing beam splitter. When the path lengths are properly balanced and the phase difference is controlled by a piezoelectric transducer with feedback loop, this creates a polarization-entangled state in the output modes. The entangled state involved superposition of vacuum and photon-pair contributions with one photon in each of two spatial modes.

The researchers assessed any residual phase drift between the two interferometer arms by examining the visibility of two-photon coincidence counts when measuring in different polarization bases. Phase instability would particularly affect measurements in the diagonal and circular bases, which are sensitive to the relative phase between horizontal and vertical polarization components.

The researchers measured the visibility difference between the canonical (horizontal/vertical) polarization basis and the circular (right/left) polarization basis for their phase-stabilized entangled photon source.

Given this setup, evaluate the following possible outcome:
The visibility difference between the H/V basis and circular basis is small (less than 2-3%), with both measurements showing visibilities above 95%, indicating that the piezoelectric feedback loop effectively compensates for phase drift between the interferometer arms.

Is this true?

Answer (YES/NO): NO